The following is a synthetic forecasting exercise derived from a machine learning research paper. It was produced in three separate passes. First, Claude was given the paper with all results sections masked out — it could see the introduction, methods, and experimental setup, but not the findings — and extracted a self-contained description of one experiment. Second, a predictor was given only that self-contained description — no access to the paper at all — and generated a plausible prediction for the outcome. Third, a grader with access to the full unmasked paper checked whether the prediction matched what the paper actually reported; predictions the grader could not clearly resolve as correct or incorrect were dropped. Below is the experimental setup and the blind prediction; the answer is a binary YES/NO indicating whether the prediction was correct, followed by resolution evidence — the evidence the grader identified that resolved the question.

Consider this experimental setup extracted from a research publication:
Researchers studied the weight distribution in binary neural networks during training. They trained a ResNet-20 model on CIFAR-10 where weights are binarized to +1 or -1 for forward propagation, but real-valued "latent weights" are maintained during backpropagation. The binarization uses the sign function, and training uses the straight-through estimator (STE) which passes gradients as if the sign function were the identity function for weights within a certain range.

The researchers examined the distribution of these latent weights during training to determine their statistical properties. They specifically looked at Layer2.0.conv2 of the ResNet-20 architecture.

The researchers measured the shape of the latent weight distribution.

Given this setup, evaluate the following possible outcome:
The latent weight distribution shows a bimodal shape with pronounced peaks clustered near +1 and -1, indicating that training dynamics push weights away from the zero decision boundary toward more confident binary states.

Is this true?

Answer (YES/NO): NO